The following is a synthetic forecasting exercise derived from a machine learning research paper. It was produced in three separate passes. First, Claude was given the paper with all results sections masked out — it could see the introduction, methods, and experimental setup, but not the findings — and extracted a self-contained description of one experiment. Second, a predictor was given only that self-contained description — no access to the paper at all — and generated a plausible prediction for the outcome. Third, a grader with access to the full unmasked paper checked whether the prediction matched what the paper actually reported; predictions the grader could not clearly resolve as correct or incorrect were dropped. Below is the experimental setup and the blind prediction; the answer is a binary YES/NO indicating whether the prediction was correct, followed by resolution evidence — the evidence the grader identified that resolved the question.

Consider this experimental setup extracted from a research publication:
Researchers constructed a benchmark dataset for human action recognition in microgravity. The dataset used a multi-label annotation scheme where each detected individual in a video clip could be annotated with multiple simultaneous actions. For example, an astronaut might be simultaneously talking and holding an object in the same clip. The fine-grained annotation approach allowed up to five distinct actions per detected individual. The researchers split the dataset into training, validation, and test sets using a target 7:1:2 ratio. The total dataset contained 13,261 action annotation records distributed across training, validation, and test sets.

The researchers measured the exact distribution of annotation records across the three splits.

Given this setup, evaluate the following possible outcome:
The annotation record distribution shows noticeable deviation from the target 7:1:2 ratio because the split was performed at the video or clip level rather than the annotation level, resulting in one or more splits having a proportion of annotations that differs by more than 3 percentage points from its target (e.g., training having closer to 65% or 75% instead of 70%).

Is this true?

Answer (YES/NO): NO